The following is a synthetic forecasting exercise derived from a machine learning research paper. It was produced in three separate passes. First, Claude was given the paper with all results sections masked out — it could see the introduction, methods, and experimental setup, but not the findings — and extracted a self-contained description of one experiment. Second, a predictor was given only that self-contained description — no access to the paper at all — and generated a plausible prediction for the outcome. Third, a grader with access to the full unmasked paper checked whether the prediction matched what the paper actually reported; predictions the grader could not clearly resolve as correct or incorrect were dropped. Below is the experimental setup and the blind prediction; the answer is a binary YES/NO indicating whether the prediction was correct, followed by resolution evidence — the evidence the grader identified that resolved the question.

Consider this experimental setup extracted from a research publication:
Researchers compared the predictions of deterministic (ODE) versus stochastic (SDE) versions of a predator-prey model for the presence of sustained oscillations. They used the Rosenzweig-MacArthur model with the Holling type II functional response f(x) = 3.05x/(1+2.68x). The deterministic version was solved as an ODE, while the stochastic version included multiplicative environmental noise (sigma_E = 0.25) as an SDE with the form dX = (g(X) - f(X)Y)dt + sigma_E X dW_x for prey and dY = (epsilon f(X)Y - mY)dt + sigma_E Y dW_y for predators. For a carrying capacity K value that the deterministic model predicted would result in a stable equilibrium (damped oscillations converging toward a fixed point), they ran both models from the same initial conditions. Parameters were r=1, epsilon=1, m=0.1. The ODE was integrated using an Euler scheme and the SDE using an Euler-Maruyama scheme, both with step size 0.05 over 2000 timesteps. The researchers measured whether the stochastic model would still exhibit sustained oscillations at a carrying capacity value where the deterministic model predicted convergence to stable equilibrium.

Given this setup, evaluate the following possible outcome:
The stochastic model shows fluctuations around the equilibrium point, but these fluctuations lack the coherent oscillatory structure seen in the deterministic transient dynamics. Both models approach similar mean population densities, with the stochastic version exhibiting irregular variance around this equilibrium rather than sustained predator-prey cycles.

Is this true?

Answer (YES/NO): NO